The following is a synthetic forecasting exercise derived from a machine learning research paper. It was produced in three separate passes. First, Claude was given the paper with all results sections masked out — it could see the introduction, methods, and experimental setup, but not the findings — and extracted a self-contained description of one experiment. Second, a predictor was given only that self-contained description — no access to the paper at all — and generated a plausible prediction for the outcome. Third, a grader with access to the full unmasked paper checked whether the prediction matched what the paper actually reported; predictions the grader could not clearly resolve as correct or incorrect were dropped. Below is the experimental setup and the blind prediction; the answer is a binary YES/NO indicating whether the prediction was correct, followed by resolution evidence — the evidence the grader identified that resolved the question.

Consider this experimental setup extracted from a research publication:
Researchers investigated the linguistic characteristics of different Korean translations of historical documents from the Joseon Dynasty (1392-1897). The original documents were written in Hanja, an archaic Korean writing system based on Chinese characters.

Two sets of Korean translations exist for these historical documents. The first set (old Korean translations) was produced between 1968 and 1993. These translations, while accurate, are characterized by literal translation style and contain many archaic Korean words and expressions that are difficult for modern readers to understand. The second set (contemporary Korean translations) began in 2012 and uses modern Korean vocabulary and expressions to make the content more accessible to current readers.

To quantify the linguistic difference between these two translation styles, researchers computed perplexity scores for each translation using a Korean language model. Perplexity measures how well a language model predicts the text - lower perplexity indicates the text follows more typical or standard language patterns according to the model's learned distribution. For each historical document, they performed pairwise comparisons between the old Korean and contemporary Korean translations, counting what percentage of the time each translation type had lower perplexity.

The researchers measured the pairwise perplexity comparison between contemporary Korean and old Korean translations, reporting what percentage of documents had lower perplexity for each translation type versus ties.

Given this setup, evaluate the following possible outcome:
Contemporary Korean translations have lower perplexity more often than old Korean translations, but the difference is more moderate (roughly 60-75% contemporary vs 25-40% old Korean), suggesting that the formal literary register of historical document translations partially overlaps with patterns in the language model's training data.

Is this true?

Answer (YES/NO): NO